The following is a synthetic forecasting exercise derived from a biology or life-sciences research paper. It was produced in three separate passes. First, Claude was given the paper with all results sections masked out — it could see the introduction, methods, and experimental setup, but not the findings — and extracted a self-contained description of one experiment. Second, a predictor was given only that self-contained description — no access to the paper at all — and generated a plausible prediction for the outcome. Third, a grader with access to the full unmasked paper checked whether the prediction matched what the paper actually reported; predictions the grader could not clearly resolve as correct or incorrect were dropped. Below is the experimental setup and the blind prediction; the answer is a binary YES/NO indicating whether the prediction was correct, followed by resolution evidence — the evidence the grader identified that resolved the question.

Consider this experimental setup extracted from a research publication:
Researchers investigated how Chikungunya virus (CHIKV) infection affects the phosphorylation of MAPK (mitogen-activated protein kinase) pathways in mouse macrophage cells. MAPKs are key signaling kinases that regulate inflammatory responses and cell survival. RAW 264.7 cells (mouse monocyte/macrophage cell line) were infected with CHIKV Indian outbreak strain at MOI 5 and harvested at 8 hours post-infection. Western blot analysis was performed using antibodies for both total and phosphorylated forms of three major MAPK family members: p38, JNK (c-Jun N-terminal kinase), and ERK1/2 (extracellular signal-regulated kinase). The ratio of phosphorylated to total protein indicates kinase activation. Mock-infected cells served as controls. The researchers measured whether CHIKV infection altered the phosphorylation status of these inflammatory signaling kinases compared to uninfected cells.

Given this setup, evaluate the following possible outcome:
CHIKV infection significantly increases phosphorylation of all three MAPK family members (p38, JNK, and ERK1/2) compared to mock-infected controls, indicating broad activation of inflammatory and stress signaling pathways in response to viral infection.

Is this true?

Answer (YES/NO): YES